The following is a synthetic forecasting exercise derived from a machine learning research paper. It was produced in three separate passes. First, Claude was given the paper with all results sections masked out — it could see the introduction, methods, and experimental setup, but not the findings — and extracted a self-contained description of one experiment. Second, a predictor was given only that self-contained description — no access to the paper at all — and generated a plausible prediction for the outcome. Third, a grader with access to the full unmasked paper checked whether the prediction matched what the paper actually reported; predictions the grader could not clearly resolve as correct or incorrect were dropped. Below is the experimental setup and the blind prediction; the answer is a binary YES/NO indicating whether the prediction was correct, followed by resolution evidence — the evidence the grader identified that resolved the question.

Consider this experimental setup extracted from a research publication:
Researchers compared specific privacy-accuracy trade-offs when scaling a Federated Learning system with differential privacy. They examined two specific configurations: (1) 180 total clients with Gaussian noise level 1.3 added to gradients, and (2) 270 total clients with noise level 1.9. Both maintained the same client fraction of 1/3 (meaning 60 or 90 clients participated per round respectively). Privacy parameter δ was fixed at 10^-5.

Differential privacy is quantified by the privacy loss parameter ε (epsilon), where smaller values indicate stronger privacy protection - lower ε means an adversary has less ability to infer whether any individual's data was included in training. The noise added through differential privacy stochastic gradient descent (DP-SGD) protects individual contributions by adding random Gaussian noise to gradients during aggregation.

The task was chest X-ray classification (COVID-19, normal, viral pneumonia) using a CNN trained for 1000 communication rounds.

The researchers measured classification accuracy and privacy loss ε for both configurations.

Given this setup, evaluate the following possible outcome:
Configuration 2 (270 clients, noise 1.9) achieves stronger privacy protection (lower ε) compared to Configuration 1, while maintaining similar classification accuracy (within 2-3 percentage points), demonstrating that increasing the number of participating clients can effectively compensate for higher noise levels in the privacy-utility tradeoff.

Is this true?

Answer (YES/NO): YES